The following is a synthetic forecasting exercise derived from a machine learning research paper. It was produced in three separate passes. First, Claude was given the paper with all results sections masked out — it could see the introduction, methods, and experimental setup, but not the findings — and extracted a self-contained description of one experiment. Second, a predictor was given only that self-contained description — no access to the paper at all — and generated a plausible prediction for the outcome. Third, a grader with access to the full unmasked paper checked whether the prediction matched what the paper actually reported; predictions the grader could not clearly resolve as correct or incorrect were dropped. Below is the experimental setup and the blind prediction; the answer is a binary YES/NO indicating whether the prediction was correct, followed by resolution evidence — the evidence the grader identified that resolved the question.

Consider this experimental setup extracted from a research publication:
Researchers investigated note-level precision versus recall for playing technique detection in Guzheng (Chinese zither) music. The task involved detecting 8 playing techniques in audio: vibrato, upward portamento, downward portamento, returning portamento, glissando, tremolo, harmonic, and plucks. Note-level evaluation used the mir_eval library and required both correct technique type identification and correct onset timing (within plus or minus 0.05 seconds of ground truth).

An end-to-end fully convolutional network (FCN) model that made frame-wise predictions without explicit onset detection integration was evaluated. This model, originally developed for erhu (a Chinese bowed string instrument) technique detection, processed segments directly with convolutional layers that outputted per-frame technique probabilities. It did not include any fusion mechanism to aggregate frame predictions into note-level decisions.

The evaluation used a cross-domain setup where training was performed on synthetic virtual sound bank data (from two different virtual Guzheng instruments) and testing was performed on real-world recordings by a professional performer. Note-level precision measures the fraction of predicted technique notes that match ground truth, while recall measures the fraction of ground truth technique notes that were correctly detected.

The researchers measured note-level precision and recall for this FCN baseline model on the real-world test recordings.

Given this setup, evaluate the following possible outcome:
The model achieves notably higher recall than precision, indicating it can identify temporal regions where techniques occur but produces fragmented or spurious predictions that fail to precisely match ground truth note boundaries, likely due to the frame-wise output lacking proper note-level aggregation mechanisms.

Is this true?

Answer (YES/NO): YES